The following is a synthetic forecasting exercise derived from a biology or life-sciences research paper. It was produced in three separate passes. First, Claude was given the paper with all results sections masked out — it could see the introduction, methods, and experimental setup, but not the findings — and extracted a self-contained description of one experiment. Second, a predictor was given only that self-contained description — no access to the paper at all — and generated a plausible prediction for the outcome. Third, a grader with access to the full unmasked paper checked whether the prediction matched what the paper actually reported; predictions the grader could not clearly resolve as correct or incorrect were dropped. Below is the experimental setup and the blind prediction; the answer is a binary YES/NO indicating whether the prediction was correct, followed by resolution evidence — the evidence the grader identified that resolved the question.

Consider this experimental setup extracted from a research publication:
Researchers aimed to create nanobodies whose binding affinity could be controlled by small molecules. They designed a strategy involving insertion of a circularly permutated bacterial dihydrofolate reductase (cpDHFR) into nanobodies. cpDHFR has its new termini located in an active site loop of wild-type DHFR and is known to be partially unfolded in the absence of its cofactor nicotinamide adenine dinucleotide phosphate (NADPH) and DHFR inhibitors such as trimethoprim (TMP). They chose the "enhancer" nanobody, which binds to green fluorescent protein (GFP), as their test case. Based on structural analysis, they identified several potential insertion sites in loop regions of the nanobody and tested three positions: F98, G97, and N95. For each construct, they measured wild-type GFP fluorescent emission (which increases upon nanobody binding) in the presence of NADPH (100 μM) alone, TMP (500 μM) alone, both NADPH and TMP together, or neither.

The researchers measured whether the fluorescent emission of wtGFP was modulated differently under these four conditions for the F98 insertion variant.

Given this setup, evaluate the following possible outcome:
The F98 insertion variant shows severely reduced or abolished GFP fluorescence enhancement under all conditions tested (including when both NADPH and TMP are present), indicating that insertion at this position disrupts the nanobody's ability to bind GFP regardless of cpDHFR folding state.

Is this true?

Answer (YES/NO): NO